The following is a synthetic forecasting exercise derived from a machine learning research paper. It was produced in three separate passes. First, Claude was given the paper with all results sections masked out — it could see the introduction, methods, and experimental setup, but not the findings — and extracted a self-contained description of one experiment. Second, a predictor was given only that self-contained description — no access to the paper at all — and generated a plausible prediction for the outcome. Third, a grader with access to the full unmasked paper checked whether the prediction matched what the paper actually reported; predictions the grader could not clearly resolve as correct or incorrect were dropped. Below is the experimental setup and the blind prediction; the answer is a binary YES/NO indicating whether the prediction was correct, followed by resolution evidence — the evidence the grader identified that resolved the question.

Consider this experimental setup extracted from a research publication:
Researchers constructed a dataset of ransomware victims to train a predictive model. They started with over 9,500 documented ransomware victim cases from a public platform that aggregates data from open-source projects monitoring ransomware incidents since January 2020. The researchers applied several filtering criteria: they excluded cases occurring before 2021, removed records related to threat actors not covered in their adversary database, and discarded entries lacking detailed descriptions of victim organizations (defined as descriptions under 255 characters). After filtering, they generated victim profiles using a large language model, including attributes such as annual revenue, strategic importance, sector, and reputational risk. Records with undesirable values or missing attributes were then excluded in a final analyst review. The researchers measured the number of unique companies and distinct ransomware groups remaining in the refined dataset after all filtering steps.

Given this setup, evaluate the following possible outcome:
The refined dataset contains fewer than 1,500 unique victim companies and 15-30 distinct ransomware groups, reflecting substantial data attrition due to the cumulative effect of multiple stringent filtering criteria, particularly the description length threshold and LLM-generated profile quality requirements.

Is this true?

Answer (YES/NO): NO